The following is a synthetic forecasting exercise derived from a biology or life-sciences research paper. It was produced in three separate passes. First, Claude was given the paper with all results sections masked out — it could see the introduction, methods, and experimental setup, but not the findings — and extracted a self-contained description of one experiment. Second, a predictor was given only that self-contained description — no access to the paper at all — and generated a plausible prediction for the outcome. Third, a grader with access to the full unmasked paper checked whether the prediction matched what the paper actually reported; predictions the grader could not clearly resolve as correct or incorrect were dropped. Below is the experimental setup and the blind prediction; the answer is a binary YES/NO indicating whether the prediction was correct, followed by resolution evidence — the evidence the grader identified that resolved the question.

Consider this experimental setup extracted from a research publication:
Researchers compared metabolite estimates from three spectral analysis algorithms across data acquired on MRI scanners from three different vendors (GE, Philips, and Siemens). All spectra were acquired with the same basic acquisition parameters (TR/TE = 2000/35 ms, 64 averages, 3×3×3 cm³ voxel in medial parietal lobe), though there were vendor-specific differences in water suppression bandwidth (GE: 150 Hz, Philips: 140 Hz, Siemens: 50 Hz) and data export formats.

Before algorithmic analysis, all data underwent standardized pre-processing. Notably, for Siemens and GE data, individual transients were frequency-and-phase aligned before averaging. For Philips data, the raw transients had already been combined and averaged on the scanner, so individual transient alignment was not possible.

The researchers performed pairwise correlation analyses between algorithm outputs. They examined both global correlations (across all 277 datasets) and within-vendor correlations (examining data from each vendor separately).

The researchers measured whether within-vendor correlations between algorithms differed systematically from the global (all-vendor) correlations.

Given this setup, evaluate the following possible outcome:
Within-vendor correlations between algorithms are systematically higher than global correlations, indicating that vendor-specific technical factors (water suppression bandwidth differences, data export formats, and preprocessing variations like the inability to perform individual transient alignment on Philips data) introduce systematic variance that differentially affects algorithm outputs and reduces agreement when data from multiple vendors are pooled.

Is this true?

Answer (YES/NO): NO